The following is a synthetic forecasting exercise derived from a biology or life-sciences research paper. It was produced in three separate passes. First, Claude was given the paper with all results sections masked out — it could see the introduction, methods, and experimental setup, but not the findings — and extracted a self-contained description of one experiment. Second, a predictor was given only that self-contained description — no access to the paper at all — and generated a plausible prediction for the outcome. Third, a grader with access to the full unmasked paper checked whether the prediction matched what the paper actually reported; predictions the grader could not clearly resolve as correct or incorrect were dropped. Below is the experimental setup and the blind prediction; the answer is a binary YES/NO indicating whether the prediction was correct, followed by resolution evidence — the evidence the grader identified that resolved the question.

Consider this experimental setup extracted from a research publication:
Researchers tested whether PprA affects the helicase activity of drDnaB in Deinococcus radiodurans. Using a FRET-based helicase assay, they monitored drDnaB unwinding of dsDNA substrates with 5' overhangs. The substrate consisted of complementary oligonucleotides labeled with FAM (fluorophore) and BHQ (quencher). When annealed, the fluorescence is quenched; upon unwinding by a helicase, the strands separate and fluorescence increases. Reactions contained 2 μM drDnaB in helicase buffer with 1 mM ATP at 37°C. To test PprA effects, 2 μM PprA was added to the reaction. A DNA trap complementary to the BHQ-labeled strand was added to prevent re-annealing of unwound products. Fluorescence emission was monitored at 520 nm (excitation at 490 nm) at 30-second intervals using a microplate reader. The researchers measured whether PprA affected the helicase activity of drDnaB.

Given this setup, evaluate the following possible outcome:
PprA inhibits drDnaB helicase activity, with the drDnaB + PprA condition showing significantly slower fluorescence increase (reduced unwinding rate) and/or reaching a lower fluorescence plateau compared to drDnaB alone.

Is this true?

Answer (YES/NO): NO